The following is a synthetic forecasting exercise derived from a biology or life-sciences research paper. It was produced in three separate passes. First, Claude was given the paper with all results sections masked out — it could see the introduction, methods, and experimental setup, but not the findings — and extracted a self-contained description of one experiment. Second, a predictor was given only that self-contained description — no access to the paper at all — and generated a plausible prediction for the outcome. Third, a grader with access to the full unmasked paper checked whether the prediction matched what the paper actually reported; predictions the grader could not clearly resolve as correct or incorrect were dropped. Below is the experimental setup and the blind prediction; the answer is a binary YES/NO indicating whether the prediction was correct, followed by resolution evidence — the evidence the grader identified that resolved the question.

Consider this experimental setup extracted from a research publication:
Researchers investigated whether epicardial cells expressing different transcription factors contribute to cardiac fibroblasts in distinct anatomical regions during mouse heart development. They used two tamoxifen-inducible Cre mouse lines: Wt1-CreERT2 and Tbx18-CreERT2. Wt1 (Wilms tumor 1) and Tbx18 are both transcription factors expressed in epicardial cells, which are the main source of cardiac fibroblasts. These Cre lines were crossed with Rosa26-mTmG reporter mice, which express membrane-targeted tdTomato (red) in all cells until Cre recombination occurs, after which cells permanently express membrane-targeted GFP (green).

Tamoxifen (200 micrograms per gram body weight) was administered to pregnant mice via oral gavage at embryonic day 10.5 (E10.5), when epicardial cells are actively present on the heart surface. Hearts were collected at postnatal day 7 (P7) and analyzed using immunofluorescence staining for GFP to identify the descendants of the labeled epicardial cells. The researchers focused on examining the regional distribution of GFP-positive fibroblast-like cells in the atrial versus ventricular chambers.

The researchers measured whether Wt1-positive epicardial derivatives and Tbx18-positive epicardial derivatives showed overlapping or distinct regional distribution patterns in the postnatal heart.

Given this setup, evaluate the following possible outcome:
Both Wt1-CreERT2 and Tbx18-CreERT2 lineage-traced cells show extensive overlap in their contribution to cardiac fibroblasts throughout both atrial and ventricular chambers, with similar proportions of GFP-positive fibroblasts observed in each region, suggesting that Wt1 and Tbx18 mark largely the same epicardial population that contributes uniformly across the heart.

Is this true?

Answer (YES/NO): NO